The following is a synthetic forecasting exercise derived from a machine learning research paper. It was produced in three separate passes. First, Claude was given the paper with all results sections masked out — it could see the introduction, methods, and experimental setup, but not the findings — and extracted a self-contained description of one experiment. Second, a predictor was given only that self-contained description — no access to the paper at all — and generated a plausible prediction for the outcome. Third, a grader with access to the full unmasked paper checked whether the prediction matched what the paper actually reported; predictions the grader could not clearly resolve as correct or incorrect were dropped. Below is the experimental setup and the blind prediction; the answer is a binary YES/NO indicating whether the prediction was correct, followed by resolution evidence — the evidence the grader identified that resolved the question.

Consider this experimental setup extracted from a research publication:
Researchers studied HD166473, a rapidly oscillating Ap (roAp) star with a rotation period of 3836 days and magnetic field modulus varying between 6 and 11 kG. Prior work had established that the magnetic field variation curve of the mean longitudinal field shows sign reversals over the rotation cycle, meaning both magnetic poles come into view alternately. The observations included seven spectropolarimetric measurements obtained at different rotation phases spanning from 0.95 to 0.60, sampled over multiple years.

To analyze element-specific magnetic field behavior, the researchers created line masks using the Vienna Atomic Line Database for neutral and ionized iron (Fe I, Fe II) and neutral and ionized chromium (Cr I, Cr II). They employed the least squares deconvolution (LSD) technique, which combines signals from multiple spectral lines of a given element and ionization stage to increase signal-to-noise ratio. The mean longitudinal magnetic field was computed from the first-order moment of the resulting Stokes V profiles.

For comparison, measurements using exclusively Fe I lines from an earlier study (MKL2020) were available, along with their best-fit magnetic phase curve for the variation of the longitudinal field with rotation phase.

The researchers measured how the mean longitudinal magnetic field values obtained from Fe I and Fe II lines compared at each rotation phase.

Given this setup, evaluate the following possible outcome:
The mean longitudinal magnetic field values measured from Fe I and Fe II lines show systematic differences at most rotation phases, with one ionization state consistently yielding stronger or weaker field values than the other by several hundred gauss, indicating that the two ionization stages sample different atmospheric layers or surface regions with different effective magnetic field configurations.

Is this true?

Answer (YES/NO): NO